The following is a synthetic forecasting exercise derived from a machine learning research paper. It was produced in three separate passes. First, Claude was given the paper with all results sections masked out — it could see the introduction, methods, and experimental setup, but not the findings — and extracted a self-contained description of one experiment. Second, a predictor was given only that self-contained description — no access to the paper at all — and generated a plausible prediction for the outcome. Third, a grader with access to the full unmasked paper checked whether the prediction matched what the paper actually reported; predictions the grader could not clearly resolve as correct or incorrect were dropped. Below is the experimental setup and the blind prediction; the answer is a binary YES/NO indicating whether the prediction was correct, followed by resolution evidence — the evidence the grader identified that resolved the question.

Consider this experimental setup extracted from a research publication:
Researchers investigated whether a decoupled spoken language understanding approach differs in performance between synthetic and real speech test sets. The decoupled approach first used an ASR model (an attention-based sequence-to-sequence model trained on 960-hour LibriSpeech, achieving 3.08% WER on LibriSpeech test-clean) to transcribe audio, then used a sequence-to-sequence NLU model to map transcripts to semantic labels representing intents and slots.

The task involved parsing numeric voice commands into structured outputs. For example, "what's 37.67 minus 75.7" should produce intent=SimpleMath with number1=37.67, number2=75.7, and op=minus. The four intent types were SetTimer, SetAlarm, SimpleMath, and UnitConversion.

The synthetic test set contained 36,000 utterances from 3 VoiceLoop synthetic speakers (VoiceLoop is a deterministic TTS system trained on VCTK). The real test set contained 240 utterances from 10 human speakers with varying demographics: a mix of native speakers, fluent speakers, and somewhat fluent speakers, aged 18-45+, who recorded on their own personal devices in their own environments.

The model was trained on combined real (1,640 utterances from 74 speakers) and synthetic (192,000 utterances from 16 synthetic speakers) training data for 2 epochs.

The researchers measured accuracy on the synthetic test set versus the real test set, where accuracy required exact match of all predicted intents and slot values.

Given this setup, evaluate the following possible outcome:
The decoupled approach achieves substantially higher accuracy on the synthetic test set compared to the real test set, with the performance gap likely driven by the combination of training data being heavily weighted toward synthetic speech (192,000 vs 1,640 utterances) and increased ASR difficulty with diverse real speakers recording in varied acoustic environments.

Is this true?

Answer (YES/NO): NO